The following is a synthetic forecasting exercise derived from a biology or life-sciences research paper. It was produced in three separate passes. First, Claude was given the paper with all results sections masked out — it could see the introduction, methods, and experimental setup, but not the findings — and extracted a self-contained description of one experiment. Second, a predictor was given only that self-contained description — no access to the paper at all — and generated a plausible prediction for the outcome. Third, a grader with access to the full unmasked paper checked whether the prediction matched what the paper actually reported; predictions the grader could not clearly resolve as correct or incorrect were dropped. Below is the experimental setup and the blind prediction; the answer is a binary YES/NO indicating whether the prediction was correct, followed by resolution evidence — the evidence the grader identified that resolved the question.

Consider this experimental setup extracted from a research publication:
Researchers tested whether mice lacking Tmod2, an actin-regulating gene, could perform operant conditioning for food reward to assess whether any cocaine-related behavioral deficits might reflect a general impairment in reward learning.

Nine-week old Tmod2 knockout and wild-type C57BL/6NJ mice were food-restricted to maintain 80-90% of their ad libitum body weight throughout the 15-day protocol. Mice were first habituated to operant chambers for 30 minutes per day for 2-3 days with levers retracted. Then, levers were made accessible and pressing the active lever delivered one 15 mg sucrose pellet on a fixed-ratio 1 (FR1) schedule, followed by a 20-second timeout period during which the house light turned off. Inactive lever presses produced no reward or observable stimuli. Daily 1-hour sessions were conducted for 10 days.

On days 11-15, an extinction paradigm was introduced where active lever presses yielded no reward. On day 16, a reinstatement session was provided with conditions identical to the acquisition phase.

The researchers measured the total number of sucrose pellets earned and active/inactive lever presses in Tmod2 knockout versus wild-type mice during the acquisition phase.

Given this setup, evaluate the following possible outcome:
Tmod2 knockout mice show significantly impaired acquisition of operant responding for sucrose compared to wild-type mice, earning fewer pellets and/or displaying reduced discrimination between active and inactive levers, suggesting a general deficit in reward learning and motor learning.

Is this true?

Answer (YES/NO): NO